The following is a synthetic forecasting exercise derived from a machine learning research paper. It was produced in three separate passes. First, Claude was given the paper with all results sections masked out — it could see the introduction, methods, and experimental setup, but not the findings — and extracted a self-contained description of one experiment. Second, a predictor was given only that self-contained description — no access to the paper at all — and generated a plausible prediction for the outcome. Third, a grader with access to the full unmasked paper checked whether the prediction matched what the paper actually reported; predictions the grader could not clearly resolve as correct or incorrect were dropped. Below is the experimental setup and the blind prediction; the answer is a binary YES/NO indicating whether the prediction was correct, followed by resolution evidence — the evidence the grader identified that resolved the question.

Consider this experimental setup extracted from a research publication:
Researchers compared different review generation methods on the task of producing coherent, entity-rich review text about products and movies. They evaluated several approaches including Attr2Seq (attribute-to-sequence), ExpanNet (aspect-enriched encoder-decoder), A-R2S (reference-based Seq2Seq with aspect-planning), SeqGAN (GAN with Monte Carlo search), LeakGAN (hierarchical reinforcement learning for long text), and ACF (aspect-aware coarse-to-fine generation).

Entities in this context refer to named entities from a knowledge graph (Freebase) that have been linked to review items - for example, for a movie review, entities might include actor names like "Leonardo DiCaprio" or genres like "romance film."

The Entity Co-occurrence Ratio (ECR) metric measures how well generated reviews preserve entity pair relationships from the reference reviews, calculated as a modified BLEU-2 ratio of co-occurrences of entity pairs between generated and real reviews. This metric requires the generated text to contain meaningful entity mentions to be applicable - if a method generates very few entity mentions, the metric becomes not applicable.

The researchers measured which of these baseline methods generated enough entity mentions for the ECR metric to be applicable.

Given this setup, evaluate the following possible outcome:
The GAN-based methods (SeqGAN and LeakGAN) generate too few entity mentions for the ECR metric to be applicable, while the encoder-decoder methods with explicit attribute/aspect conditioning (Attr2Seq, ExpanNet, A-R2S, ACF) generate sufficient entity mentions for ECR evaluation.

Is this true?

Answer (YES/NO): NO